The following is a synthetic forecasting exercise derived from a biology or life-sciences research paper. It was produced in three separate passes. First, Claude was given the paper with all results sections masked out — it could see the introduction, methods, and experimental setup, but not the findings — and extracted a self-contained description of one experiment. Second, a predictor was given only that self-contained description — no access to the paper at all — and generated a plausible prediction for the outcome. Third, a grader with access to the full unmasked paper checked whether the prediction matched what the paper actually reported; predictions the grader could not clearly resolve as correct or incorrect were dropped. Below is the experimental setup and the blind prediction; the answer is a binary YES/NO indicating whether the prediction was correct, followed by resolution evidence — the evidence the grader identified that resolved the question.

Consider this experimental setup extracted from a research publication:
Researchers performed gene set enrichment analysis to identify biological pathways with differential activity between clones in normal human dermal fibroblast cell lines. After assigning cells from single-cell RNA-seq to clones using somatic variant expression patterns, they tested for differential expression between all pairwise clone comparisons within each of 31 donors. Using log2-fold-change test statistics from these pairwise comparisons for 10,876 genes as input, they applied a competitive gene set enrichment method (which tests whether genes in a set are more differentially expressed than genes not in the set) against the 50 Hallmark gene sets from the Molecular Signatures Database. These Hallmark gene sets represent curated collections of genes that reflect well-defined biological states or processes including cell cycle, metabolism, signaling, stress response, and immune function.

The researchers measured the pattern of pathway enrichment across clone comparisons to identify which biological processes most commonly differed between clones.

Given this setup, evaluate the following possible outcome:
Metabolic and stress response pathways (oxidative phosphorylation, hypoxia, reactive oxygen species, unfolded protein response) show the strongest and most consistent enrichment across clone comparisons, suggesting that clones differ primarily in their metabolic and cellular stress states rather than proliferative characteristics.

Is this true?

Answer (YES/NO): NO